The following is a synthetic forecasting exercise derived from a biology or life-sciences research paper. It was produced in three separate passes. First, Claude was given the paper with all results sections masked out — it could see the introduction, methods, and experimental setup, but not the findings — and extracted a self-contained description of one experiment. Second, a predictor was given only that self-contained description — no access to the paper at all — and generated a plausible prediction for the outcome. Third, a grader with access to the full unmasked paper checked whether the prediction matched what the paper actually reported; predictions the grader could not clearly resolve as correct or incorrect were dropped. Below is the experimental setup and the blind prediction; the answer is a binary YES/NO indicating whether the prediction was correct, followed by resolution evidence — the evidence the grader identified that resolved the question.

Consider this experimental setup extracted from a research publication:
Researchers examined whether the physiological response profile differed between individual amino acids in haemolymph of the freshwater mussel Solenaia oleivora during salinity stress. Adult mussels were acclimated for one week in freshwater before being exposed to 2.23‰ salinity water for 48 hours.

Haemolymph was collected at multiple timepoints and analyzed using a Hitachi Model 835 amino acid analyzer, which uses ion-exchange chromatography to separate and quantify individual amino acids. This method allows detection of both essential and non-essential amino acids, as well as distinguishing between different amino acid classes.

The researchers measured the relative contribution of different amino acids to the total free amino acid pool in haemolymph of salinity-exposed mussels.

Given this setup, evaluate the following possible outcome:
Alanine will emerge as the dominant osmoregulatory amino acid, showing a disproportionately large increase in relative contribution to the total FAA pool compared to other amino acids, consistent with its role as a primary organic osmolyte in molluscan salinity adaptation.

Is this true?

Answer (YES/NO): NO